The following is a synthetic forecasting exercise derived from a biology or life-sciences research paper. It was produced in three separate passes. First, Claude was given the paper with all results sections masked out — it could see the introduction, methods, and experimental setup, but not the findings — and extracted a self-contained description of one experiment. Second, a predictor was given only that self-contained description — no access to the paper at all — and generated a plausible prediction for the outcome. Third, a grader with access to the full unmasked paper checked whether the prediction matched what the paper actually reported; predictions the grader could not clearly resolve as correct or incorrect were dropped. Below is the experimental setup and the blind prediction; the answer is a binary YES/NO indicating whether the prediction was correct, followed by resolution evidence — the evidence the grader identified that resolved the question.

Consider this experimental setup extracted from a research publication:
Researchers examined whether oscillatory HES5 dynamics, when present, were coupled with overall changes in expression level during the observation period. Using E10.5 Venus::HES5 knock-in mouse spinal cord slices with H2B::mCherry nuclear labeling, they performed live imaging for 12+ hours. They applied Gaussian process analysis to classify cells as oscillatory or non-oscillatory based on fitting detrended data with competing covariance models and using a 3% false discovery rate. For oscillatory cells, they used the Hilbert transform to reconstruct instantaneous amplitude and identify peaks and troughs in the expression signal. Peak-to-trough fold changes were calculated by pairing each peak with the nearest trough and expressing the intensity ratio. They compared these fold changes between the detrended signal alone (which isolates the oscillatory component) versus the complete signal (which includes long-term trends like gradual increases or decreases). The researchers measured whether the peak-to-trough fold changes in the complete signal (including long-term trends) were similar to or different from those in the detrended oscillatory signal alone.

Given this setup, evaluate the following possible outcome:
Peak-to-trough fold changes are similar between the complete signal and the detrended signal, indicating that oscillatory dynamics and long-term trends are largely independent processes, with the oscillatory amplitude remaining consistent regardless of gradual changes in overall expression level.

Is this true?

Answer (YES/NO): NO